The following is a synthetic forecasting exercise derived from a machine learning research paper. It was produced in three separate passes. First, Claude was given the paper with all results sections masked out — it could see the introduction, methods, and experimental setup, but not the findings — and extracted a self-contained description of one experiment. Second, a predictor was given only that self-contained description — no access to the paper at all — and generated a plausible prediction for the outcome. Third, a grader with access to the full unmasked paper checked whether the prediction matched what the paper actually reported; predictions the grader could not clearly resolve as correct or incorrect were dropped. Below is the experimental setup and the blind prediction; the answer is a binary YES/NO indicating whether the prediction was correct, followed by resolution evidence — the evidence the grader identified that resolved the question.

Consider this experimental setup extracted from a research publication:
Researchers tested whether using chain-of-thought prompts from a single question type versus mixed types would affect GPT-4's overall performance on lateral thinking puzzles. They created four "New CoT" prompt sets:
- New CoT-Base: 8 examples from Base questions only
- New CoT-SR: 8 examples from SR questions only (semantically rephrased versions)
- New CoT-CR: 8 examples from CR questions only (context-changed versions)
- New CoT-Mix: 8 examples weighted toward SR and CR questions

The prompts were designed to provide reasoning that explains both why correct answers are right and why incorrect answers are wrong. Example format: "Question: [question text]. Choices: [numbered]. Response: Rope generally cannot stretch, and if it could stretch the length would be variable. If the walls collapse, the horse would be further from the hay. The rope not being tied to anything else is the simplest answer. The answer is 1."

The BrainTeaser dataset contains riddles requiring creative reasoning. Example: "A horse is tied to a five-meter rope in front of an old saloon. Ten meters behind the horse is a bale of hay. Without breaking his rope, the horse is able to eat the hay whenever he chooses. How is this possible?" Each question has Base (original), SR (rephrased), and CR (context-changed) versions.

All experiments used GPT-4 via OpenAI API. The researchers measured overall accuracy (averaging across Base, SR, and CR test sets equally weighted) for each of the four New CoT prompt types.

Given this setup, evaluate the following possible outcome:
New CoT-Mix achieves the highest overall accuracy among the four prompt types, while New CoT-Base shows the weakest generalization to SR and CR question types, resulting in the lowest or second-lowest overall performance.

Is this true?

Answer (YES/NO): NO